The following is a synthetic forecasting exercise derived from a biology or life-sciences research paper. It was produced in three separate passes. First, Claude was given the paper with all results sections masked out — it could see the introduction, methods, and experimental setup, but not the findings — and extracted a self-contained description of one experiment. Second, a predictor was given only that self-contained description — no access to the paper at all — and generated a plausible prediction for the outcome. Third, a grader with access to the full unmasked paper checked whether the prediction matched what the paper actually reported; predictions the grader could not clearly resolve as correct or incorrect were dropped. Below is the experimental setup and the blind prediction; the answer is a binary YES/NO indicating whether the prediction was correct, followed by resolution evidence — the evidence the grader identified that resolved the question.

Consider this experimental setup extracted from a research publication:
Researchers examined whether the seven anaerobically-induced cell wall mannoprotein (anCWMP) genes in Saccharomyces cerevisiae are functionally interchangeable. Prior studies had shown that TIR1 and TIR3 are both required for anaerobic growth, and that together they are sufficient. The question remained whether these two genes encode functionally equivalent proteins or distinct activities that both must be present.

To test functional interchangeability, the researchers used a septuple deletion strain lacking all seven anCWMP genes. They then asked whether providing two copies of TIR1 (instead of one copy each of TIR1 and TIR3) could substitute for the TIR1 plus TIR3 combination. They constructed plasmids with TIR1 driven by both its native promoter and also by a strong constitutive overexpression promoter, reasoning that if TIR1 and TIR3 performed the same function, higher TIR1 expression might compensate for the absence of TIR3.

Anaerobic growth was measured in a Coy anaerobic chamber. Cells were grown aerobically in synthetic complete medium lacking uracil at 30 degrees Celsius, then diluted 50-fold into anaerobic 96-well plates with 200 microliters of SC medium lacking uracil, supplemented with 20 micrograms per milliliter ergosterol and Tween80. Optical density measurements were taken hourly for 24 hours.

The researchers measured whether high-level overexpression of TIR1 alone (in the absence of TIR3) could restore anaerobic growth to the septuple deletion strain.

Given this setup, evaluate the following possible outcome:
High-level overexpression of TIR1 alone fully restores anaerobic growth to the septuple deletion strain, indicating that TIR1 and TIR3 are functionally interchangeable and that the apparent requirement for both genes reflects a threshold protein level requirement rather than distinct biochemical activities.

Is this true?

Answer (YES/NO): NO